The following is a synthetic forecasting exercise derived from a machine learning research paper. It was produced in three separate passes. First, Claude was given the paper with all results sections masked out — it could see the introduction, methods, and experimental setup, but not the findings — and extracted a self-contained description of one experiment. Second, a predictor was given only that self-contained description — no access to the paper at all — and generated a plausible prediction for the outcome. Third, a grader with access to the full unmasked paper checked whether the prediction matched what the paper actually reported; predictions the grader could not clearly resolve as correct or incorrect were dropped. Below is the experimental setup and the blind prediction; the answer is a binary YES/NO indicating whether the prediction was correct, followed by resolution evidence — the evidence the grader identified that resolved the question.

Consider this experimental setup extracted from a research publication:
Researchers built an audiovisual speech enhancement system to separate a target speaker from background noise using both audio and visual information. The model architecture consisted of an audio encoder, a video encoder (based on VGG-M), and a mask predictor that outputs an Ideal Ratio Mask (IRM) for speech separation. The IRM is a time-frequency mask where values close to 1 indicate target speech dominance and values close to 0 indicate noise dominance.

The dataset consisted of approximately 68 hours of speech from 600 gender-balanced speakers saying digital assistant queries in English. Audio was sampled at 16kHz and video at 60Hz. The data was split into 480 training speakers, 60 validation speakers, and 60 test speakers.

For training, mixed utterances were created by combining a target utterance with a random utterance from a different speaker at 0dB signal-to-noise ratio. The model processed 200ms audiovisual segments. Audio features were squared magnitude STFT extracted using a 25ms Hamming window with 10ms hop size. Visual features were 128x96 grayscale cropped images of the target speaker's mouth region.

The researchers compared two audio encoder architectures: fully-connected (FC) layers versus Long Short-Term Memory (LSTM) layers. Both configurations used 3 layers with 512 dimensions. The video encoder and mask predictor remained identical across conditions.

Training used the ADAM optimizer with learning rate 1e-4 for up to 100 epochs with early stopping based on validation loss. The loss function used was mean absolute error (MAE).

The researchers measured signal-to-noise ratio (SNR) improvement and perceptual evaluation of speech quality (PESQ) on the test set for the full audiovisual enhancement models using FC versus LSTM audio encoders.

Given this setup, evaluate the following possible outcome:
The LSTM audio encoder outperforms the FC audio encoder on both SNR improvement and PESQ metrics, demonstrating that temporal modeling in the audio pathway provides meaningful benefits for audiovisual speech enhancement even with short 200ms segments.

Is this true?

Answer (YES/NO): YES